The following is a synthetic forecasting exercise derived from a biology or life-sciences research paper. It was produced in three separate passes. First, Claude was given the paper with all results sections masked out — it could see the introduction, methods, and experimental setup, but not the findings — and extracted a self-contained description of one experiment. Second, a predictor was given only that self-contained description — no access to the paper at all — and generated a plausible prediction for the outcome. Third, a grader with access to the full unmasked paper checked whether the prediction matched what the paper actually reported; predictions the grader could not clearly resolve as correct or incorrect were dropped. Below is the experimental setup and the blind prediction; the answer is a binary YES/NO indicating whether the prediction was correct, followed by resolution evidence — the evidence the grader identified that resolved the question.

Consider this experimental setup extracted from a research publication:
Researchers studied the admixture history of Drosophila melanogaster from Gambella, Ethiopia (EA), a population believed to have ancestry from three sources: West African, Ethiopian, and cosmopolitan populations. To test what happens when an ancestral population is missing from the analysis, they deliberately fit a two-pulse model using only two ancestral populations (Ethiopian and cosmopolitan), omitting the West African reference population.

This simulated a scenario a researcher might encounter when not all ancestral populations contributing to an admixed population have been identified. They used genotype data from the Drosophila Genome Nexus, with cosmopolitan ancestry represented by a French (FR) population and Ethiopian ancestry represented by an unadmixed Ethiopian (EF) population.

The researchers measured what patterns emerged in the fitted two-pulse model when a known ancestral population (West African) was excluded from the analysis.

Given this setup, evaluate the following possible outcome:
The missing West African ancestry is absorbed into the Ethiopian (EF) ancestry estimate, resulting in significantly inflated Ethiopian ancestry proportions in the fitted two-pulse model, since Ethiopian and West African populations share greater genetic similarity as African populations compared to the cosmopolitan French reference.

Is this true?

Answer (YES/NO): NO